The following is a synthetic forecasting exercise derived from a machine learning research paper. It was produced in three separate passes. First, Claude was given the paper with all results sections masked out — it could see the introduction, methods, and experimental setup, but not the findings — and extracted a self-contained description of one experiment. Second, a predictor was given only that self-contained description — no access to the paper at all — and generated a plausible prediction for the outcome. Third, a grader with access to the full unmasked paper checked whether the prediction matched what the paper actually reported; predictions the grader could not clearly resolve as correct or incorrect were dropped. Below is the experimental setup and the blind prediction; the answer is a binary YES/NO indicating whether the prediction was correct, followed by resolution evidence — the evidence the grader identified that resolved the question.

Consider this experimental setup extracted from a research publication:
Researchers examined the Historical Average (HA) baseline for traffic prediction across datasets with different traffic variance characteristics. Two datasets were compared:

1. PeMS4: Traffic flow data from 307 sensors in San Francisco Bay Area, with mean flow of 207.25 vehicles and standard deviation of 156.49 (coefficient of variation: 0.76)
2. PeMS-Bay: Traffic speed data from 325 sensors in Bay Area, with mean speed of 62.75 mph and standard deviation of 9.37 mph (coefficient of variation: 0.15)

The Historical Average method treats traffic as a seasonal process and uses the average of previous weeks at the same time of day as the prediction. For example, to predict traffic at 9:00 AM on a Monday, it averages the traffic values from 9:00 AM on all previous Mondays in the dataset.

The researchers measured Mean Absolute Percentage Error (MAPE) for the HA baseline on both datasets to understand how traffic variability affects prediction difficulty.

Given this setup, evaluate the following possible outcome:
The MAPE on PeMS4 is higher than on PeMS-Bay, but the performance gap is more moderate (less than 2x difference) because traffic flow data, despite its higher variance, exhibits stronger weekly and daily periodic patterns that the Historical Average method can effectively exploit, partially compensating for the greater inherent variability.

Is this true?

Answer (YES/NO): NO